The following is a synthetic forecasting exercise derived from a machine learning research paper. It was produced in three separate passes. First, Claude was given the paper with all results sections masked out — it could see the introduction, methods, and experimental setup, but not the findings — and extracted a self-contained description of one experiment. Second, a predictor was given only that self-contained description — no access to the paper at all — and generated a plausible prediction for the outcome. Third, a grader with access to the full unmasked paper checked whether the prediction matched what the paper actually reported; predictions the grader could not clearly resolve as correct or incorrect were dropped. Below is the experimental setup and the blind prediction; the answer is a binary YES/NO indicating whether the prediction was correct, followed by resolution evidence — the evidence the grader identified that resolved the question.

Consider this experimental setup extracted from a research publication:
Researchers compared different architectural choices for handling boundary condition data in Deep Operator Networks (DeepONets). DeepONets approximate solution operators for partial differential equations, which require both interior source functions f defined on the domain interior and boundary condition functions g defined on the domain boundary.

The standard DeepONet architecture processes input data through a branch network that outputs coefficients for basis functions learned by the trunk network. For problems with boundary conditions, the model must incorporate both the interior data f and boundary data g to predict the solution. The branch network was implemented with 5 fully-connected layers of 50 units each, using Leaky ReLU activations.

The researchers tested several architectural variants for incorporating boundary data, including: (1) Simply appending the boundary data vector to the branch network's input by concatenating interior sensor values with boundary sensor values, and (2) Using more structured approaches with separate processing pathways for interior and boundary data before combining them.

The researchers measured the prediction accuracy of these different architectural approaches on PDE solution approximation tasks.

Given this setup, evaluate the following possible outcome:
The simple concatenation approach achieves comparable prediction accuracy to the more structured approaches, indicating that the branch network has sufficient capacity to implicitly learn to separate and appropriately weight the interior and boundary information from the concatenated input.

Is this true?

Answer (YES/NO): YES